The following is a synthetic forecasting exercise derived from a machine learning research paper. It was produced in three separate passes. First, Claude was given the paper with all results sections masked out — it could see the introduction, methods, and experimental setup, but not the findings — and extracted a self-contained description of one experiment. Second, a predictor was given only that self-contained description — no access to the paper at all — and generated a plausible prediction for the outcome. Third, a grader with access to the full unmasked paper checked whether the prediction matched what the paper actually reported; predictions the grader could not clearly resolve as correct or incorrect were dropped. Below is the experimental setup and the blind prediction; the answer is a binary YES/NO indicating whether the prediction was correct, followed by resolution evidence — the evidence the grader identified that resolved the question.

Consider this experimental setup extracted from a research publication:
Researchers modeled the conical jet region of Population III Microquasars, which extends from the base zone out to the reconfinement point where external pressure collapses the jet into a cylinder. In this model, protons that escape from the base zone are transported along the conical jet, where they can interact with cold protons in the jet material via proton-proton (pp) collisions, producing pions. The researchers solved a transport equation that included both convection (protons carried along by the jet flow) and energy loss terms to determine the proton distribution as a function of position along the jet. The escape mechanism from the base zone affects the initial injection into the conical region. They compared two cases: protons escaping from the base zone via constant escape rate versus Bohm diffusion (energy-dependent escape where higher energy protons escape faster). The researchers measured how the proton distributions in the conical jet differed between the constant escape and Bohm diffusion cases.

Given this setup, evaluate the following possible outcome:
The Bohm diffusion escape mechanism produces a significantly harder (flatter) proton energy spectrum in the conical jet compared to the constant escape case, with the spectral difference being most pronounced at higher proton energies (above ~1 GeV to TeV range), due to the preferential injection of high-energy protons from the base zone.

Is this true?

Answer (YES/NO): YES